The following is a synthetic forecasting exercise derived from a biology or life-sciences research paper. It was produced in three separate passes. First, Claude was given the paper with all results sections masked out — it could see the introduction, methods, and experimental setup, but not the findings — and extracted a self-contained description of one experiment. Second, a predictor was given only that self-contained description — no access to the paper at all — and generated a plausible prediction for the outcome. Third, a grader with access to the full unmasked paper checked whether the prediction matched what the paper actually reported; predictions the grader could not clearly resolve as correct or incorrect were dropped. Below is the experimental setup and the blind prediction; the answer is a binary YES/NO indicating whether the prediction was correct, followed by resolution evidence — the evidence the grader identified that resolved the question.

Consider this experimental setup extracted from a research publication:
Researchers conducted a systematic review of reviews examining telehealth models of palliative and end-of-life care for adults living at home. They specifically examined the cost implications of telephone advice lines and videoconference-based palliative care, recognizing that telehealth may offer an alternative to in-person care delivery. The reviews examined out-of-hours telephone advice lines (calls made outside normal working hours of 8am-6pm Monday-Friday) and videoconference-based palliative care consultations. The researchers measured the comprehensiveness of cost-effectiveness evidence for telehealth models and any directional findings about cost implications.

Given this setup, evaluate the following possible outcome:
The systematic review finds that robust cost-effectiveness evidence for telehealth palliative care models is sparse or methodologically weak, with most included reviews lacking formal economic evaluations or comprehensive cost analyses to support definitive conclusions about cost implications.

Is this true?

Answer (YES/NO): YES